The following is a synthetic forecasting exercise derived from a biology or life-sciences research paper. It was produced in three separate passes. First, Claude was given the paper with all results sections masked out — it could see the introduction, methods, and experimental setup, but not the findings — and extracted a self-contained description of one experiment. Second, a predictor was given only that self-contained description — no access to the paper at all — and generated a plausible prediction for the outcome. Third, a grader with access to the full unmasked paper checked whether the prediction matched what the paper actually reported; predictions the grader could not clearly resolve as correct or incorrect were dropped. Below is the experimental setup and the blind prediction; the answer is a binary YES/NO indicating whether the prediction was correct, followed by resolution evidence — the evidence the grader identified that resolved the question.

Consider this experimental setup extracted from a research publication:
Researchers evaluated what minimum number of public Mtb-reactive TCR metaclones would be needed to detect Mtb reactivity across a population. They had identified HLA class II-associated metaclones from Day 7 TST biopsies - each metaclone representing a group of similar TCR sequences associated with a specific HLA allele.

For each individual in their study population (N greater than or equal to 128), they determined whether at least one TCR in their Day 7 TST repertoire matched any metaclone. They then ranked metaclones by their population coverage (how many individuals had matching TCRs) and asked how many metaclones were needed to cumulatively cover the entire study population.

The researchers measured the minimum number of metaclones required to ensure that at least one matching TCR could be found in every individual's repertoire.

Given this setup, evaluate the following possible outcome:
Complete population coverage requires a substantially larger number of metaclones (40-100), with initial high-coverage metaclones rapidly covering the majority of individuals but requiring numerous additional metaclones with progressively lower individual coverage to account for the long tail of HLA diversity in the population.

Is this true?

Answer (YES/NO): NO